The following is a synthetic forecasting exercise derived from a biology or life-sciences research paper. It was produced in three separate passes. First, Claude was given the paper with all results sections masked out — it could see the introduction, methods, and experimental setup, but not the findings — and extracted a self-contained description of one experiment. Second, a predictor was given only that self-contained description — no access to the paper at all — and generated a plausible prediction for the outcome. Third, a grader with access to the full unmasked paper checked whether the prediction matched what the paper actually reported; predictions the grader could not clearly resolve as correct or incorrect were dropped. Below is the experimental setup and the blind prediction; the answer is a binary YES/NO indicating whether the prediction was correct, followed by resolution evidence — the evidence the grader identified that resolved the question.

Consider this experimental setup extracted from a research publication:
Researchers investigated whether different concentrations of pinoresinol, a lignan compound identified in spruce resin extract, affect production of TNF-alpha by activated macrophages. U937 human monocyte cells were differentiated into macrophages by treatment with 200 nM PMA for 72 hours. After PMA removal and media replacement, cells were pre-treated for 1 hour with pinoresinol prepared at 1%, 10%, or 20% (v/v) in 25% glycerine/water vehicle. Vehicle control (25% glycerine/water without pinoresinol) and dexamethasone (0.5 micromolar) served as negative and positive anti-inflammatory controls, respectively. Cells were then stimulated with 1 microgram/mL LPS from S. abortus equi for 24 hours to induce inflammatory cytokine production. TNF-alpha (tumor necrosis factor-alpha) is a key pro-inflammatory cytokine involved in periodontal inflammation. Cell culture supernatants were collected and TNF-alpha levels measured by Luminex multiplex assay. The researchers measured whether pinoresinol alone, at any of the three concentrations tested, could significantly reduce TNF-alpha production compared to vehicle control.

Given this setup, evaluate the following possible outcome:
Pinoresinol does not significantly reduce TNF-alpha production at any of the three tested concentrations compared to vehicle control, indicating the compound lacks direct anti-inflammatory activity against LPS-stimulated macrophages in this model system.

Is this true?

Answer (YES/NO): NO